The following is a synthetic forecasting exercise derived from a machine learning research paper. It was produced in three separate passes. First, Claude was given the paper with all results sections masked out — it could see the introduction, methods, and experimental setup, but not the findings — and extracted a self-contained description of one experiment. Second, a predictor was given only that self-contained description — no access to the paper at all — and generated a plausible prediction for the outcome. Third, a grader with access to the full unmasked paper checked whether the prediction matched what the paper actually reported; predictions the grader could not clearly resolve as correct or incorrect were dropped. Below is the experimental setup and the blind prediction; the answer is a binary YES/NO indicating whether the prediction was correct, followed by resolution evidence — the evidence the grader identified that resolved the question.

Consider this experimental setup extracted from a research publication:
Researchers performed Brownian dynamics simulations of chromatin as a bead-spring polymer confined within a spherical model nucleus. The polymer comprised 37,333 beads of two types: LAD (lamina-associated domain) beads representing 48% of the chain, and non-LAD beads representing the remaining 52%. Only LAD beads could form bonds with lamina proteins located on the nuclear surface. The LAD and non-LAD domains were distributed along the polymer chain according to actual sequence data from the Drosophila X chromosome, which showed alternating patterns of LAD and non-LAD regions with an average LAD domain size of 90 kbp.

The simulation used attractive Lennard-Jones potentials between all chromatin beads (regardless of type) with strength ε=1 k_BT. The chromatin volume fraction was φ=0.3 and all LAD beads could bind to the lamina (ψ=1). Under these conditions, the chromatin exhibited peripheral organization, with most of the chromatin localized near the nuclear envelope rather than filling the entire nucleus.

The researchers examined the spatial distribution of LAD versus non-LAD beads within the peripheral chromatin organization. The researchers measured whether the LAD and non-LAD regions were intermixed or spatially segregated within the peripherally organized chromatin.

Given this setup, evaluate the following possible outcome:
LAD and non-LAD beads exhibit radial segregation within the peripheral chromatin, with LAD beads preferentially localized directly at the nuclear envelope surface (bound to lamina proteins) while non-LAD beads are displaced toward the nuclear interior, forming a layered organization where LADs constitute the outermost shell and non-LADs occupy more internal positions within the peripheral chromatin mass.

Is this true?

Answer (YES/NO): YES